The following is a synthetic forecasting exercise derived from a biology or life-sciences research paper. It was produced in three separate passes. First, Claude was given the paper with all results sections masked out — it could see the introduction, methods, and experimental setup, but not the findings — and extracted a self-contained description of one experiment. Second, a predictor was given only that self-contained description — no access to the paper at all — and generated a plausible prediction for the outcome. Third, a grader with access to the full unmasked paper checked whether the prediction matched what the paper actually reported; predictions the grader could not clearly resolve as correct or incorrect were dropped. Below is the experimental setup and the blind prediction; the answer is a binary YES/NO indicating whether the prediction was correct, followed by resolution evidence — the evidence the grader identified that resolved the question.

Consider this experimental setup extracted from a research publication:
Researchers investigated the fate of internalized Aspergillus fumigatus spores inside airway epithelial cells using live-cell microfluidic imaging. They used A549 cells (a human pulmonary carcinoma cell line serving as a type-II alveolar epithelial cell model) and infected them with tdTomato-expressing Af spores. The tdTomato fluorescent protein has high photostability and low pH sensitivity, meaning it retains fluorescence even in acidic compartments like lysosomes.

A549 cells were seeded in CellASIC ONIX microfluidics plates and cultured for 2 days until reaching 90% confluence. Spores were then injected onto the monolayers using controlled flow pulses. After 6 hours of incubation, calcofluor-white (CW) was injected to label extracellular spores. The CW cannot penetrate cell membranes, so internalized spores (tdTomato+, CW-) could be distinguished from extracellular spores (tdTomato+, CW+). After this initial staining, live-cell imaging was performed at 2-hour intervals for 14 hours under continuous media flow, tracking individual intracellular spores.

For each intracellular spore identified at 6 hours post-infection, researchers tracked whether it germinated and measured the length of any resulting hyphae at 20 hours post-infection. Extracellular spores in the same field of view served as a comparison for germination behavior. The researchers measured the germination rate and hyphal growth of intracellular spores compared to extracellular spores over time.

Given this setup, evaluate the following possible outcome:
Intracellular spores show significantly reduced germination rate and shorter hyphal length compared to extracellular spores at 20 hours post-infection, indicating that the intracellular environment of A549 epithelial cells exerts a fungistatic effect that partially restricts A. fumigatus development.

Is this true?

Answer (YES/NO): NO